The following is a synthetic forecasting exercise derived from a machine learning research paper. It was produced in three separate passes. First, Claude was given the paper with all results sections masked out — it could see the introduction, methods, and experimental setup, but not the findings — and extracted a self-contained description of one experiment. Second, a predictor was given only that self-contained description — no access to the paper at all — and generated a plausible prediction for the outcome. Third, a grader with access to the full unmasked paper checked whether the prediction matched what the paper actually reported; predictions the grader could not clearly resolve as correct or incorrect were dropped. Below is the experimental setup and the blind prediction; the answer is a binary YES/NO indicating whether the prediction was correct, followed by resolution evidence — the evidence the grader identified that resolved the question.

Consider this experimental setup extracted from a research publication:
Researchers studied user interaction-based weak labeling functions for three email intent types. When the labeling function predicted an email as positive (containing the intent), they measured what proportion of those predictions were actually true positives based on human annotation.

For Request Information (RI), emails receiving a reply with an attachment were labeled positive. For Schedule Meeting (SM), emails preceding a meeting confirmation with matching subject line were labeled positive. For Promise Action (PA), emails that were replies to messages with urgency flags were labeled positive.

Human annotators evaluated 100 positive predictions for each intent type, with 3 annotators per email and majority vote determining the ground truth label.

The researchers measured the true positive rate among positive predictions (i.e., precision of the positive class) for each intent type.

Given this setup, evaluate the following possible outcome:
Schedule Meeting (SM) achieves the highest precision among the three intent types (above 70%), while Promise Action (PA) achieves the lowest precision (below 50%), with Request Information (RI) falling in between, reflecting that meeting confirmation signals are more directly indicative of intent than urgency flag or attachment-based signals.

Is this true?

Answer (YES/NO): NO